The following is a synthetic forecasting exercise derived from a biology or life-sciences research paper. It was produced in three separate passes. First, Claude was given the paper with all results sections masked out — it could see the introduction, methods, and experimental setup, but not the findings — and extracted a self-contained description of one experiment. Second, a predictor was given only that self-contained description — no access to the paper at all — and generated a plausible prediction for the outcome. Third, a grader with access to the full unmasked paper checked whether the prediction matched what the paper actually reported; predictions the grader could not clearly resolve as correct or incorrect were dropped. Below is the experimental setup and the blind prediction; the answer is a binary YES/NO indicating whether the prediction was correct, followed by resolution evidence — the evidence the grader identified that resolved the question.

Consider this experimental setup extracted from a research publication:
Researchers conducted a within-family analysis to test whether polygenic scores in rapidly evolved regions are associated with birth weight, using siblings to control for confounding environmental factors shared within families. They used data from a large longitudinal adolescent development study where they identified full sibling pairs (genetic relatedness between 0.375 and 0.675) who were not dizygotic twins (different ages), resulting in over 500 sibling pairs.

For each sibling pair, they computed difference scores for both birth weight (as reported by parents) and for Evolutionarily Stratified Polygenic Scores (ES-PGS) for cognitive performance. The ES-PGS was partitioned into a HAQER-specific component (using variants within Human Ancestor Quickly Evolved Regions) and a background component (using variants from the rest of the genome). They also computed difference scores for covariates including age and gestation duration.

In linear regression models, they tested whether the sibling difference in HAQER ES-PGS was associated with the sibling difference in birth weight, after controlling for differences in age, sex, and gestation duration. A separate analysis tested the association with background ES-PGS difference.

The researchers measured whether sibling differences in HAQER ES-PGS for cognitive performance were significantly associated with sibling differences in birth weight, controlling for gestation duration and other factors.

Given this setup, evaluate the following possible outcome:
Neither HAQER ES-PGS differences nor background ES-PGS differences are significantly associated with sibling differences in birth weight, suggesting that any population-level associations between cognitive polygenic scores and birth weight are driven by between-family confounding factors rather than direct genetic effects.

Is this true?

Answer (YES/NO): NO